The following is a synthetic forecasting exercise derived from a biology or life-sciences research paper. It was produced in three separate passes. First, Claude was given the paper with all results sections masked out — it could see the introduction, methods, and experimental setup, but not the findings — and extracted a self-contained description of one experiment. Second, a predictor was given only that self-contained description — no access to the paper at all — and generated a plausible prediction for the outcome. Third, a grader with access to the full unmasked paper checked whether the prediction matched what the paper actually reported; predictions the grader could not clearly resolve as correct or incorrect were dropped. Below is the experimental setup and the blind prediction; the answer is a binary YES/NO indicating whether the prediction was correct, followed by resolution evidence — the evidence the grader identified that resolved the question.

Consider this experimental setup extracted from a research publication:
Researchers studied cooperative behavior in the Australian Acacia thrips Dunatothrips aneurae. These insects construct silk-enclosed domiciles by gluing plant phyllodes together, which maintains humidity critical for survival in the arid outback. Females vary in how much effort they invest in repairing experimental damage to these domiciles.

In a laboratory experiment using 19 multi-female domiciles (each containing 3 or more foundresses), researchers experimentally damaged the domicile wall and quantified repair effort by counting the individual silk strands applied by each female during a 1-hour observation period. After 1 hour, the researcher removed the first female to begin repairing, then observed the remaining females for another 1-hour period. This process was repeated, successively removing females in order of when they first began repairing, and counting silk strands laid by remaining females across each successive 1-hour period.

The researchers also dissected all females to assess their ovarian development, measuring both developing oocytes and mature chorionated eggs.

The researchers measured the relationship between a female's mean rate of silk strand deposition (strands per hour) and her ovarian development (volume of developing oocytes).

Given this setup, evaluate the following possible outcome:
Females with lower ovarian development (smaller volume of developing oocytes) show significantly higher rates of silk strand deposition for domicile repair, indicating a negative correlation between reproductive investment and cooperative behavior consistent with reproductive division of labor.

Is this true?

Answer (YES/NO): NO